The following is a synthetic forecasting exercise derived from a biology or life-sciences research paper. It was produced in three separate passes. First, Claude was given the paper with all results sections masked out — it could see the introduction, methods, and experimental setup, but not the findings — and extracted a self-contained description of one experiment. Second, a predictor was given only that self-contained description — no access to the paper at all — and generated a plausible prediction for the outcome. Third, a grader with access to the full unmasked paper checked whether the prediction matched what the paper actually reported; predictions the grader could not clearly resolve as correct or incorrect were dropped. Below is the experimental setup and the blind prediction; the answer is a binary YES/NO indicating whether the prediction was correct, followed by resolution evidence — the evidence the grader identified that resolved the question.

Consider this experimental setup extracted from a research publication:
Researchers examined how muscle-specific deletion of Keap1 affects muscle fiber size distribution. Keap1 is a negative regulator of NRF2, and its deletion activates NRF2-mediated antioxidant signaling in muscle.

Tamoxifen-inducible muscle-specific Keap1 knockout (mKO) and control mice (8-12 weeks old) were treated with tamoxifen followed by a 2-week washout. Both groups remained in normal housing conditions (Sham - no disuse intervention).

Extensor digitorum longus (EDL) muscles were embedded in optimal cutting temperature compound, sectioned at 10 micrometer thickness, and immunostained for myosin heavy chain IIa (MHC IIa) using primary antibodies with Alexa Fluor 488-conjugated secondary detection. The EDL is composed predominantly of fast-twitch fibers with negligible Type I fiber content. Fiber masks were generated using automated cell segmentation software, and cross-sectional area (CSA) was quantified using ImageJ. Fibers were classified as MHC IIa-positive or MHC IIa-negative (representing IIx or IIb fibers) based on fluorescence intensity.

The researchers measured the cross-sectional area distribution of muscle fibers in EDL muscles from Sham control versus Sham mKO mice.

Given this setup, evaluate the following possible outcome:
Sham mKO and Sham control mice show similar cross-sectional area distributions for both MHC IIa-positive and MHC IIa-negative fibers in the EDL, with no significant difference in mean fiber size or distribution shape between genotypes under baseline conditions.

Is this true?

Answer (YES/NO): NO